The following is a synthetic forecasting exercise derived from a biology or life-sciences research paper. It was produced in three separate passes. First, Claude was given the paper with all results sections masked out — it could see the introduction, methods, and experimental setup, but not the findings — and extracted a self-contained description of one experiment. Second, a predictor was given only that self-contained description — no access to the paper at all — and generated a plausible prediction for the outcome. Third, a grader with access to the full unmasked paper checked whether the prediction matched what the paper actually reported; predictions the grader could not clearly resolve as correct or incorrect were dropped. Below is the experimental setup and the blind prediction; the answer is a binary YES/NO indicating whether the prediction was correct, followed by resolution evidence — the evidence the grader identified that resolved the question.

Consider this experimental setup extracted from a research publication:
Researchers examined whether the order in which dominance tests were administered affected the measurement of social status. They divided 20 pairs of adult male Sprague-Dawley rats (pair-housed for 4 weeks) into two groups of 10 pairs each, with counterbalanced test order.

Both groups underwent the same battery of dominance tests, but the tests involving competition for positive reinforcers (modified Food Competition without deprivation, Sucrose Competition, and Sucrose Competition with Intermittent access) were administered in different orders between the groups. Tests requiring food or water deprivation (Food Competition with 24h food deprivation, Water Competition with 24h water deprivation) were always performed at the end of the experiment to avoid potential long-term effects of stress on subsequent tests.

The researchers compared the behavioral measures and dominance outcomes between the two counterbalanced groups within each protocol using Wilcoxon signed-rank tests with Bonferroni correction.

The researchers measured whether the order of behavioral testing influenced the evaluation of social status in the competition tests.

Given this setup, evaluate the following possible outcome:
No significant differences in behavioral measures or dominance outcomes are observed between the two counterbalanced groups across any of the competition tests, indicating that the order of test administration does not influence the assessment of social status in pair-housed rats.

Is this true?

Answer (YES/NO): YES